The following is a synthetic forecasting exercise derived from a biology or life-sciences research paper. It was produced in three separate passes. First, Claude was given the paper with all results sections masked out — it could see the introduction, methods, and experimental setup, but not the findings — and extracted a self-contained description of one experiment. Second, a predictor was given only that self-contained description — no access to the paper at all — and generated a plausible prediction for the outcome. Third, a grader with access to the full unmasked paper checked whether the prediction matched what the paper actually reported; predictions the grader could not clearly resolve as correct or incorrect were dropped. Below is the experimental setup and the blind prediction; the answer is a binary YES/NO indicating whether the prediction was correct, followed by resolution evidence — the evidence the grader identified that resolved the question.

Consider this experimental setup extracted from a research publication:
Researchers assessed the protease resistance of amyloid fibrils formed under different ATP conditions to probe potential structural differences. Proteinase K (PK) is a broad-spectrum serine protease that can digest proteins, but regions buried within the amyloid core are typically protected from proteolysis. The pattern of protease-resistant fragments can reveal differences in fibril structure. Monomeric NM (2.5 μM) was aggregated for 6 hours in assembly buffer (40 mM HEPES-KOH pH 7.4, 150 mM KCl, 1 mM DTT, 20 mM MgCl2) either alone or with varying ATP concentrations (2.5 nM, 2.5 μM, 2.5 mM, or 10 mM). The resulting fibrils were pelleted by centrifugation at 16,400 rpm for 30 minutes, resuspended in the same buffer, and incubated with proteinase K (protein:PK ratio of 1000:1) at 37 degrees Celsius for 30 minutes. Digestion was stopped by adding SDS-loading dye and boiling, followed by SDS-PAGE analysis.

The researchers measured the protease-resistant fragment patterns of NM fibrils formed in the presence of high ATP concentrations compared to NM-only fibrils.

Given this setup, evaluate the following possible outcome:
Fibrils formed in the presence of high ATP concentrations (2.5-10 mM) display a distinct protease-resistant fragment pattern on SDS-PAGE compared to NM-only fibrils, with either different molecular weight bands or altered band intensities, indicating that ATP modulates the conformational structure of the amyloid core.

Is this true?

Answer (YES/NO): YES